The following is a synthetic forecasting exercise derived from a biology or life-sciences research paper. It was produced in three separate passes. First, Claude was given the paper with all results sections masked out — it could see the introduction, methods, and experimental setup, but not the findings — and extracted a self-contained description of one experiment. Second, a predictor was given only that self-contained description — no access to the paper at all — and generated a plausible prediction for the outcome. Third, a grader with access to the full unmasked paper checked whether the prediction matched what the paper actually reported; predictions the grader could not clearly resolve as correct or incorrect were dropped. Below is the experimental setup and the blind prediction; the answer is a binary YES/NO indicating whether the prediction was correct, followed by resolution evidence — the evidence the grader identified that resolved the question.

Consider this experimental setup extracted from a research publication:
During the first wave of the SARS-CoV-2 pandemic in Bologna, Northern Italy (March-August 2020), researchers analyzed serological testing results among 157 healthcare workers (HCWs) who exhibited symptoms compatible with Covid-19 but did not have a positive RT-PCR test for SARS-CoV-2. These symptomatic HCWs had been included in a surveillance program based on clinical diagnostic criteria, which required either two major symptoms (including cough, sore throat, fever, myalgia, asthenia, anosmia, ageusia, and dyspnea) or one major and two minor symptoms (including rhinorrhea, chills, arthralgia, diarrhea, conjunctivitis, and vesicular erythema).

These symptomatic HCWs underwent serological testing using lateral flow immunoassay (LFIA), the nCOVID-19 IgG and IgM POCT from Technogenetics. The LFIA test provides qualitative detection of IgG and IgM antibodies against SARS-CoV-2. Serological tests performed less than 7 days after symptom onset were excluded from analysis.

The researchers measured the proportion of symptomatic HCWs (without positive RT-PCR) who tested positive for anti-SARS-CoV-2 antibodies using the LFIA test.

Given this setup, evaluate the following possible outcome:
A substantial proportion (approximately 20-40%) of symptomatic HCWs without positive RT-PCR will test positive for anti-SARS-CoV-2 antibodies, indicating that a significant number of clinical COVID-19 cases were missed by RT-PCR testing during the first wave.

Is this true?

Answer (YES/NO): YES